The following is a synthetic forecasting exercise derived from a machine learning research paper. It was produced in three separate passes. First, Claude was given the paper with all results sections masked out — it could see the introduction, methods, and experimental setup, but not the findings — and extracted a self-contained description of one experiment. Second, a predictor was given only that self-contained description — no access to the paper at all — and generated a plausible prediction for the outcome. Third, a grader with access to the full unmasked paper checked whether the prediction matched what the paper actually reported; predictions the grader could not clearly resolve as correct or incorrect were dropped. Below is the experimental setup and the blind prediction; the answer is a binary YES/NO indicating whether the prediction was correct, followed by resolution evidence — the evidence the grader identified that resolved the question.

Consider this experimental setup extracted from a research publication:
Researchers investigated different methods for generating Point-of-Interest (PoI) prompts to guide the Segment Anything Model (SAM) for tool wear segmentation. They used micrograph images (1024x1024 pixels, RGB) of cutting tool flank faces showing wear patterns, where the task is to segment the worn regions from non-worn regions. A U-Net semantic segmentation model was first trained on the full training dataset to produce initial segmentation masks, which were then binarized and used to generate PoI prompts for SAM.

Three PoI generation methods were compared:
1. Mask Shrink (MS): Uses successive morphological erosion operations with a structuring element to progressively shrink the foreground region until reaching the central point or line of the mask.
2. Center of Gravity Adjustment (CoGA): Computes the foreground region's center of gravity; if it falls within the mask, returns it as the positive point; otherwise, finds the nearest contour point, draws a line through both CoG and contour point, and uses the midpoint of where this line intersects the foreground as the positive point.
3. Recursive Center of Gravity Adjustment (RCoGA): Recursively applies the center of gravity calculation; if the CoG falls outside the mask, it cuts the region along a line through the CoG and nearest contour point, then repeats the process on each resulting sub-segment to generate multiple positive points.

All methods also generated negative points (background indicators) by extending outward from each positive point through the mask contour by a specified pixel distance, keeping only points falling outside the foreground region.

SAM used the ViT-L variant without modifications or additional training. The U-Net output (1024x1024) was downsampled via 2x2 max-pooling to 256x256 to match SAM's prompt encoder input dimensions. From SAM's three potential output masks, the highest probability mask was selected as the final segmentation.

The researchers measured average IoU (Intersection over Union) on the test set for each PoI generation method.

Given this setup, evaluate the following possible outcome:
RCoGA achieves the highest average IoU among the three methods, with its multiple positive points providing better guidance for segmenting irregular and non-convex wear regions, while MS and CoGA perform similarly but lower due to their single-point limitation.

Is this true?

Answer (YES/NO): NO